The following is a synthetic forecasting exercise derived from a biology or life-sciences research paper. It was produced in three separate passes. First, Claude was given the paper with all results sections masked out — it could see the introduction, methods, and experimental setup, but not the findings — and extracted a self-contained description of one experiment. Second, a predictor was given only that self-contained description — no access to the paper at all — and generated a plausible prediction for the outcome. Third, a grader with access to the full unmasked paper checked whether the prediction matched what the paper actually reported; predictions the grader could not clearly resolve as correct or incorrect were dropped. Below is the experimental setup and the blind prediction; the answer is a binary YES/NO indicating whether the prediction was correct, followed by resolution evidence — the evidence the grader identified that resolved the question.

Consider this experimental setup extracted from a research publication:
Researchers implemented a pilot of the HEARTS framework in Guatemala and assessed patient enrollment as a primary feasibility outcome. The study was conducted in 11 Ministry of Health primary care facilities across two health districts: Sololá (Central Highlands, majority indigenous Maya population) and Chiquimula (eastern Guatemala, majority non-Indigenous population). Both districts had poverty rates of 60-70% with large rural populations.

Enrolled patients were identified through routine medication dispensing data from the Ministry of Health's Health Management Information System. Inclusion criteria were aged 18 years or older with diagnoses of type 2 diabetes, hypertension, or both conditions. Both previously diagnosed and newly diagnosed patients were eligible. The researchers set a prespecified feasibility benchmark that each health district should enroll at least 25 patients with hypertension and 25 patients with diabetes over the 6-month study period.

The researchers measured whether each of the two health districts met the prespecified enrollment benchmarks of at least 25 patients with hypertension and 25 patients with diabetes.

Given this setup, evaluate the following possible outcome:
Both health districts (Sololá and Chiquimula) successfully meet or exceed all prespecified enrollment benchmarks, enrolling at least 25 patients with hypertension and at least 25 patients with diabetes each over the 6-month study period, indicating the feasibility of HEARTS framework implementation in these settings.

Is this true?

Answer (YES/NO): YES